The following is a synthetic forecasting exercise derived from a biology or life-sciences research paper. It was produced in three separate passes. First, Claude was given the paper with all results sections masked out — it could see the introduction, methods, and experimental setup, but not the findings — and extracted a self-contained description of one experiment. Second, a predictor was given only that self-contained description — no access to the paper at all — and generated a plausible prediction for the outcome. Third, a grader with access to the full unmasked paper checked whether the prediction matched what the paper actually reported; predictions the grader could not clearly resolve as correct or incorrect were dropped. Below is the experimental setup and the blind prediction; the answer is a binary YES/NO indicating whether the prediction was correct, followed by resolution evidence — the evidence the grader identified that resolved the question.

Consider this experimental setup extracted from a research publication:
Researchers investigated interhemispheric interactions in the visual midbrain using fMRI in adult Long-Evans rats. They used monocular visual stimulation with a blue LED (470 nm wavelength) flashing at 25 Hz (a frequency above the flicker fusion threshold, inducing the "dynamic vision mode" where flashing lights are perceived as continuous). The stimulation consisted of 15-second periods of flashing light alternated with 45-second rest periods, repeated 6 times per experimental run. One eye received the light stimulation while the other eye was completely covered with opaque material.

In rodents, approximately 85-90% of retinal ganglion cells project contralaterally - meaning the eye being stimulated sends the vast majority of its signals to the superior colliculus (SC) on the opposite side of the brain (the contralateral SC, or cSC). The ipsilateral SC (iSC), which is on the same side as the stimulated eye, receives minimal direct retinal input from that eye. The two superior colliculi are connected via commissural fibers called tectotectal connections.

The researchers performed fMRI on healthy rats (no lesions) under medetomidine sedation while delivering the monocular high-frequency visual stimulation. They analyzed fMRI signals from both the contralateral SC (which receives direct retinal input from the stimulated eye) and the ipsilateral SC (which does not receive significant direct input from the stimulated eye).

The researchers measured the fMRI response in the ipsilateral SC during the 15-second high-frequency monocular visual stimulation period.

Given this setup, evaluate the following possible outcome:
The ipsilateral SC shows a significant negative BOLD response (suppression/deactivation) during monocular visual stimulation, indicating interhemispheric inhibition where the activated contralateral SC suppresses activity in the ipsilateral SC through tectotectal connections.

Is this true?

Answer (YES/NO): NO